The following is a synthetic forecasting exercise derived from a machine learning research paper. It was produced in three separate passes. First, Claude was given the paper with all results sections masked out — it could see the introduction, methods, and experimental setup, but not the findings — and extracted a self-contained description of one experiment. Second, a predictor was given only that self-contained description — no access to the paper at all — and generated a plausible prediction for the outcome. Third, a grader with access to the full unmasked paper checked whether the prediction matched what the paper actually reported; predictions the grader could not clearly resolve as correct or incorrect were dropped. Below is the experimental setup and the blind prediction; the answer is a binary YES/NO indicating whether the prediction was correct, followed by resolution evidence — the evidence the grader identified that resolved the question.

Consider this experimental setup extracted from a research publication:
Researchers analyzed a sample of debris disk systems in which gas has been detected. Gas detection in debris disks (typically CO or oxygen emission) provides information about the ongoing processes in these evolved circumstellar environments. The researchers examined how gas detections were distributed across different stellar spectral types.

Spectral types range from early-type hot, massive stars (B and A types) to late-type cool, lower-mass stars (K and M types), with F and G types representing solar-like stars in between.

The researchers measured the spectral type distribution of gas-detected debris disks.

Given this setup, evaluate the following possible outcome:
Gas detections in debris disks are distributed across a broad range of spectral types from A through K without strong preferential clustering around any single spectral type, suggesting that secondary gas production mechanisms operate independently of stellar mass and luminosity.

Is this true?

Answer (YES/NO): NO